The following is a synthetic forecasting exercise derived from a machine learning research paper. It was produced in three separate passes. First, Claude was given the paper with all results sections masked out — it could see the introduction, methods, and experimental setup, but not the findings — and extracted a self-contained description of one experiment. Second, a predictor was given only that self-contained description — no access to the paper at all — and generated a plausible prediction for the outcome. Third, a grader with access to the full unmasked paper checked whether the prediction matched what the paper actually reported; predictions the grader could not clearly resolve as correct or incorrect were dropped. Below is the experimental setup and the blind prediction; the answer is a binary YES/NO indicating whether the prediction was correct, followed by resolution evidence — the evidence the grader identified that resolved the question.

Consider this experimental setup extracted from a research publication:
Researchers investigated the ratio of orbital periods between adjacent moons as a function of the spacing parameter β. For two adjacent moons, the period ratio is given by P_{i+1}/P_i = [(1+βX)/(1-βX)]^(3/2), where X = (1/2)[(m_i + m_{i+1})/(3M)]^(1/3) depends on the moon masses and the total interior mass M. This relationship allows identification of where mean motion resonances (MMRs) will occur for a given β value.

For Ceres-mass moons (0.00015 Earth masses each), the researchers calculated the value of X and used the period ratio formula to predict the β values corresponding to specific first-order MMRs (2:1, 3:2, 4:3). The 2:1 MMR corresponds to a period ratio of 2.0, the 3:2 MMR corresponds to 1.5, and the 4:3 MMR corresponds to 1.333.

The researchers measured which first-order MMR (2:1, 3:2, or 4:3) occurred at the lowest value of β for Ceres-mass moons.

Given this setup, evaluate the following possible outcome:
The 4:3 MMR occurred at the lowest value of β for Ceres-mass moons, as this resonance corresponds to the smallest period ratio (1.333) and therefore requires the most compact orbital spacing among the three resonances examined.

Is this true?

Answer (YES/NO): YES